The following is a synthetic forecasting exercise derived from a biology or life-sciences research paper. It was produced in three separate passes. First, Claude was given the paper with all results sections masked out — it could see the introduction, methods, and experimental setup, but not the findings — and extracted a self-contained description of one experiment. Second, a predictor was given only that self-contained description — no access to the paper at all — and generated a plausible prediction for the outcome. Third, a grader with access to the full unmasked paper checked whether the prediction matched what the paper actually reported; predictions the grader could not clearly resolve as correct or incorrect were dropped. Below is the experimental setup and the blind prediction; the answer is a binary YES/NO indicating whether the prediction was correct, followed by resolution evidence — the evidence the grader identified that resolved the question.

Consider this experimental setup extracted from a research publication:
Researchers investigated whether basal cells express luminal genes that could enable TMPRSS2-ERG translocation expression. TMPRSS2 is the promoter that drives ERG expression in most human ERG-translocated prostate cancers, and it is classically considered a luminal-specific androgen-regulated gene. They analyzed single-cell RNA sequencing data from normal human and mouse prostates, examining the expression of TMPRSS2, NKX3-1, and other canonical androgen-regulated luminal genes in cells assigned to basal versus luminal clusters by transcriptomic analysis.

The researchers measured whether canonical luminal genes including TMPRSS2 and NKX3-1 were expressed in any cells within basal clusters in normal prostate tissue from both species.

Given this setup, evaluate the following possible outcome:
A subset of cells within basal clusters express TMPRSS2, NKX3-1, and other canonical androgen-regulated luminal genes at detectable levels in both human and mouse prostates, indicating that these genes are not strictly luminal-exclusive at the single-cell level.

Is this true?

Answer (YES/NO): YES